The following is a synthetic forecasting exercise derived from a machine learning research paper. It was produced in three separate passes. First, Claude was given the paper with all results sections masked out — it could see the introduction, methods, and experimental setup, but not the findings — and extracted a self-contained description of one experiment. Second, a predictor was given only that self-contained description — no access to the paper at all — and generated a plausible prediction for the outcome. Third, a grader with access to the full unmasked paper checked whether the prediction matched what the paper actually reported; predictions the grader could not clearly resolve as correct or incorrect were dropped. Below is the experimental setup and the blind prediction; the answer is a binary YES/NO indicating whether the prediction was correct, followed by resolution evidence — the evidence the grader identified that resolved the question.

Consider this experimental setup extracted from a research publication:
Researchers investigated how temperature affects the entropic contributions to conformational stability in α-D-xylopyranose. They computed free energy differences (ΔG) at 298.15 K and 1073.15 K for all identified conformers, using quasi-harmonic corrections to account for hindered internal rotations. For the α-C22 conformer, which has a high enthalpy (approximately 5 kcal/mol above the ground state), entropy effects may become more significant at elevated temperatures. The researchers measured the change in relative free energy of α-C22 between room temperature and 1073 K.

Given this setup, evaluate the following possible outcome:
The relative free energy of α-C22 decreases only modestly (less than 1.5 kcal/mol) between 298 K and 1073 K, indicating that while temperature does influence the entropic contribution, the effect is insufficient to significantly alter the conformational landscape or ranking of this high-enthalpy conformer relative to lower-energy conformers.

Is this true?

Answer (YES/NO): NO